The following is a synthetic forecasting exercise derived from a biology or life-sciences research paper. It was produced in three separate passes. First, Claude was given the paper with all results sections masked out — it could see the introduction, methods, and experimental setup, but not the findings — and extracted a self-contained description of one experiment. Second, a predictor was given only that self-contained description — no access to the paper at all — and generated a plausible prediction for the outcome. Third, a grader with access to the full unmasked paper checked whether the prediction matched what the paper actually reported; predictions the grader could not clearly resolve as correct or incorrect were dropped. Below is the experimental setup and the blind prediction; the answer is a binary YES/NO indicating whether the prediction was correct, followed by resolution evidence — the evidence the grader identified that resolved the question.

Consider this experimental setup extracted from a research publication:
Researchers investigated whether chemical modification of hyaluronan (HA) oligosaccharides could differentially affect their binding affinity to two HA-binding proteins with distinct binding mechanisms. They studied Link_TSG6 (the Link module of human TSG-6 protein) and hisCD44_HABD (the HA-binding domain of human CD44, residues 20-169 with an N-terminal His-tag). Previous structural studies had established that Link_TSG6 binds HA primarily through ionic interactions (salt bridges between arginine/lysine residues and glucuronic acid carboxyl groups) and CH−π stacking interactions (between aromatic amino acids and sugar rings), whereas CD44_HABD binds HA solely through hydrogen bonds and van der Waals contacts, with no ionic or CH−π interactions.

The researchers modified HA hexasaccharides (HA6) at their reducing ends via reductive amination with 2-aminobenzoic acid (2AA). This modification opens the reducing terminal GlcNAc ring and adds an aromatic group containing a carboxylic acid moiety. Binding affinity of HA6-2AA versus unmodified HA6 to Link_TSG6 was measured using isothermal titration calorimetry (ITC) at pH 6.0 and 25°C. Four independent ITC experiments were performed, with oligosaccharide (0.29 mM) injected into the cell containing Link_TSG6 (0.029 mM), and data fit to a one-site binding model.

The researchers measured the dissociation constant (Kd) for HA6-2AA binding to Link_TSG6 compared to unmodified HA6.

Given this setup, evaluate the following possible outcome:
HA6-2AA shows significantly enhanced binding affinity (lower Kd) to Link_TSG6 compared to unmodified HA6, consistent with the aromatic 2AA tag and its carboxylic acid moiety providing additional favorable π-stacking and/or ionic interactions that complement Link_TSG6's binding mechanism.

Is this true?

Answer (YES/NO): YES